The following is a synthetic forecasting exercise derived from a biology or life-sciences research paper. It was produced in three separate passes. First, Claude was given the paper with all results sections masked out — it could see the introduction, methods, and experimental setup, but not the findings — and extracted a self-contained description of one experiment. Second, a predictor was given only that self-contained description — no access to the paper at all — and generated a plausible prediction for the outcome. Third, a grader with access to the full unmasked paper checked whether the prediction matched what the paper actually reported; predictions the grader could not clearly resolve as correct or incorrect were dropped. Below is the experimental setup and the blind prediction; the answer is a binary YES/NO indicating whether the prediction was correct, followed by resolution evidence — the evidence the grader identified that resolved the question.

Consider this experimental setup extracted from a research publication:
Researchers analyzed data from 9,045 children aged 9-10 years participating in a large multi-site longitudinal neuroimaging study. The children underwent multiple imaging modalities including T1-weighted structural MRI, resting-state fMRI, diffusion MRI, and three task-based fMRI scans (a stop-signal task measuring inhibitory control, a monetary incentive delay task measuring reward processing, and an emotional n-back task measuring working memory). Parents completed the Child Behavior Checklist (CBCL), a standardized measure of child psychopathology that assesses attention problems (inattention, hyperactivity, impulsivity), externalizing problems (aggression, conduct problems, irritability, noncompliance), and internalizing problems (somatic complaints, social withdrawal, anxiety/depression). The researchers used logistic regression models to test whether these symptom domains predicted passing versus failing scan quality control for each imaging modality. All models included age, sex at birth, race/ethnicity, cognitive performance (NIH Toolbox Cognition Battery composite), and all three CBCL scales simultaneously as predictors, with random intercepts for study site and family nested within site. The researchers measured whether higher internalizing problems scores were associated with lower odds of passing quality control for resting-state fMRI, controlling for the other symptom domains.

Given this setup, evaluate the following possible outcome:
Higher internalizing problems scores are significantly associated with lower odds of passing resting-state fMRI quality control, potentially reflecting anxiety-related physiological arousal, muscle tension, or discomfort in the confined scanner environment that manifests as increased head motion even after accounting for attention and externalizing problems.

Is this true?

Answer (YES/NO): NO